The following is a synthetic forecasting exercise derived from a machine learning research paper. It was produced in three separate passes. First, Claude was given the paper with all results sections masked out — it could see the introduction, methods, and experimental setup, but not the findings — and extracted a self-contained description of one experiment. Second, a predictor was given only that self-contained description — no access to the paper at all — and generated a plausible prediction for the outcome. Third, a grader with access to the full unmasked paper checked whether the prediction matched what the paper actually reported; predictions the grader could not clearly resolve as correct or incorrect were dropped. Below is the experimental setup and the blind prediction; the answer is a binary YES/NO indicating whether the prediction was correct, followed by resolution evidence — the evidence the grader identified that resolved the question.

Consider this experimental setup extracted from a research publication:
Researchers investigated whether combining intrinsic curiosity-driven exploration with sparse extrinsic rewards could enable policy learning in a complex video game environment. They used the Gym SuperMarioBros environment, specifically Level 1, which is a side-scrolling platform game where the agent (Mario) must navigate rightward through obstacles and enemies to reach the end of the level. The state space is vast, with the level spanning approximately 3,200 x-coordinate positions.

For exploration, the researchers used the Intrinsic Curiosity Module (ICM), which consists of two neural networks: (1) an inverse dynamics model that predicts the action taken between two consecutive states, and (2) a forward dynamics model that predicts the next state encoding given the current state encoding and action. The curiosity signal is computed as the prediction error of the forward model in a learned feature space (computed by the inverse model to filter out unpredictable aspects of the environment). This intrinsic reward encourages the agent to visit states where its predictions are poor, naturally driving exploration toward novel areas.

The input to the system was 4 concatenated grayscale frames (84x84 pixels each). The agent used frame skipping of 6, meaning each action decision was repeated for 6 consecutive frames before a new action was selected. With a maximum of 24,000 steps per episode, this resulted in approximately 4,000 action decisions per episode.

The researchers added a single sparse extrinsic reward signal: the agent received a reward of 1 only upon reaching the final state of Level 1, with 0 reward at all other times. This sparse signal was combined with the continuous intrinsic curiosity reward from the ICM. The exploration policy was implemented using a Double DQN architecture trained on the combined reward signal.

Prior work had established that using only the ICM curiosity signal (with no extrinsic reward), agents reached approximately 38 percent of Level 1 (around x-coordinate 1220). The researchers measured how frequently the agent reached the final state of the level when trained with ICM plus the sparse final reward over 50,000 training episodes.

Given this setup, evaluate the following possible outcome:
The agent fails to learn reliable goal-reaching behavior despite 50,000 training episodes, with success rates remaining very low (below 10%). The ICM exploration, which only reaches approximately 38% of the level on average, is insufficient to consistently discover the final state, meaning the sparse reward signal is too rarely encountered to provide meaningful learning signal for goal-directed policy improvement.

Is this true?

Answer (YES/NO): YES